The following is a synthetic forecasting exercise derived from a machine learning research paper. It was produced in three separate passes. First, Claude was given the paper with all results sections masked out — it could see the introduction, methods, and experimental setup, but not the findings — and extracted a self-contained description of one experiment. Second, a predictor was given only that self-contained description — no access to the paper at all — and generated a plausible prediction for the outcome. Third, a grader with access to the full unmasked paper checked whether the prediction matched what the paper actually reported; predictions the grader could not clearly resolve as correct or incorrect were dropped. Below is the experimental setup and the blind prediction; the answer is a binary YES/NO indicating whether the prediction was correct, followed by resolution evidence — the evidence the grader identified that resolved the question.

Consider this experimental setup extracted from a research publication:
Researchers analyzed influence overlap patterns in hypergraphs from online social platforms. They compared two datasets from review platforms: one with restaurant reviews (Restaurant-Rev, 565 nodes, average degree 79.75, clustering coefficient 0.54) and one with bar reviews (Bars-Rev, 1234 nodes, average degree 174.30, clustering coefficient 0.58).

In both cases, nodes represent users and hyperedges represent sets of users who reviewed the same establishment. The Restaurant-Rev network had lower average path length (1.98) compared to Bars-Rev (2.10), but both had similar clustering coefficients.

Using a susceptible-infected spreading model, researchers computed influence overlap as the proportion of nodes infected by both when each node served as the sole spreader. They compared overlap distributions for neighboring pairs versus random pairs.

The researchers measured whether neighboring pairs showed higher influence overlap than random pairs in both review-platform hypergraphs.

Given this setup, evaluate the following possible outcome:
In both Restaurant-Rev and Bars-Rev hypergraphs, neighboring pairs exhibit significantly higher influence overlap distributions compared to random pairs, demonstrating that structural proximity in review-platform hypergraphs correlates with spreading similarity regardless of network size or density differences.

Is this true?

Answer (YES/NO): NO